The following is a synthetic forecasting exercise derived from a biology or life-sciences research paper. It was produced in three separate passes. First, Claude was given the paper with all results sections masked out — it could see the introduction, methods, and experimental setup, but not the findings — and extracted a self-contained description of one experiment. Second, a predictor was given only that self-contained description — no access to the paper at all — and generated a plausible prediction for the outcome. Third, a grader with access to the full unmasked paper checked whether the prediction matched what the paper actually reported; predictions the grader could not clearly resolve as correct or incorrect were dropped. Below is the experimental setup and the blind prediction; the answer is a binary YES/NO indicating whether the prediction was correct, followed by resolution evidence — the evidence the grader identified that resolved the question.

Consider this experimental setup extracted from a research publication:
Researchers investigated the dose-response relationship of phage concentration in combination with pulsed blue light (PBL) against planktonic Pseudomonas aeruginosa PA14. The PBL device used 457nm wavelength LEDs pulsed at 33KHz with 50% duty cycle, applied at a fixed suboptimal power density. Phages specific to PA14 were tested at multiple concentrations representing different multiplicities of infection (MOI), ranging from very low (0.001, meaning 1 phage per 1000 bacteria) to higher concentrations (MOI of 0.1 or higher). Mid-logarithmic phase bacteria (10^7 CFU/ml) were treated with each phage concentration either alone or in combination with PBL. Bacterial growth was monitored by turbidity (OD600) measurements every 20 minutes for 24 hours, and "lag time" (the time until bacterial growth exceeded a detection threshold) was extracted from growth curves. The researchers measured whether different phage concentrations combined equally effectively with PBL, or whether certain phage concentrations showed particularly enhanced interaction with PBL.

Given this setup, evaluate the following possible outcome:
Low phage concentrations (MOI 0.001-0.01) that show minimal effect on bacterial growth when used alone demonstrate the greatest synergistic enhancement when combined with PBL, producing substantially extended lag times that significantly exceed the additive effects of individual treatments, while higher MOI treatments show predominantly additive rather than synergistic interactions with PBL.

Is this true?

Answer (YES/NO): NO